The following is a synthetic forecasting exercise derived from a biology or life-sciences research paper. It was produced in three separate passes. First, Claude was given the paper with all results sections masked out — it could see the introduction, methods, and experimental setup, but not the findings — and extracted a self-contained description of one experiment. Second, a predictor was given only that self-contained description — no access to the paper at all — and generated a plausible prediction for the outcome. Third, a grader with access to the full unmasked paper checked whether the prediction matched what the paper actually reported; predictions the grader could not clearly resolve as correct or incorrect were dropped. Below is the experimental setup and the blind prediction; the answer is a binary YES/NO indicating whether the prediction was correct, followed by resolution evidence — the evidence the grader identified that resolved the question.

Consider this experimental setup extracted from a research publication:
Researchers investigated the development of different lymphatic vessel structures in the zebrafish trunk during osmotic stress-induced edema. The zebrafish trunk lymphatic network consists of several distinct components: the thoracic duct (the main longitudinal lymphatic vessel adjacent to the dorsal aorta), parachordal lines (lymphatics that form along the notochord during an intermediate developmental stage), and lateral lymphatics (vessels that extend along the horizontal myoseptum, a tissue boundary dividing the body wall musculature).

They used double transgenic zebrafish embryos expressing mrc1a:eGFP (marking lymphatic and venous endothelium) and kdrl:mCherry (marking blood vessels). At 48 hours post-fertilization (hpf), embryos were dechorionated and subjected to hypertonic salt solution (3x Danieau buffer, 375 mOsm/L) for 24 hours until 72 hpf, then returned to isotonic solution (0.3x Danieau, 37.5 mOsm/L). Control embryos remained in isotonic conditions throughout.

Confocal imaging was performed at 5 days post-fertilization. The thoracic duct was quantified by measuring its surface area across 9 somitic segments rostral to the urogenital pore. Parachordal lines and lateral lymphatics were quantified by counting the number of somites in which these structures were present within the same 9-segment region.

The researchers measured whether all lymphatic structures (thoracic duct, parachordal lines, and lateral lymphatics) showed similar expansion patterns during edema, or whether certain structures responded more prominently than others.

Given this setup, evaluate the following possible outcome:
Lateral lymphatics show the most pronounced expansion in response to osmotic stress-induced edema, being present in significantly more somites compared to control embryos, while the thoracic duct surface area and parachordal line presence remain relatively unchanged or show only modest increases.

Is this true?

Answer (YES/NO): NO